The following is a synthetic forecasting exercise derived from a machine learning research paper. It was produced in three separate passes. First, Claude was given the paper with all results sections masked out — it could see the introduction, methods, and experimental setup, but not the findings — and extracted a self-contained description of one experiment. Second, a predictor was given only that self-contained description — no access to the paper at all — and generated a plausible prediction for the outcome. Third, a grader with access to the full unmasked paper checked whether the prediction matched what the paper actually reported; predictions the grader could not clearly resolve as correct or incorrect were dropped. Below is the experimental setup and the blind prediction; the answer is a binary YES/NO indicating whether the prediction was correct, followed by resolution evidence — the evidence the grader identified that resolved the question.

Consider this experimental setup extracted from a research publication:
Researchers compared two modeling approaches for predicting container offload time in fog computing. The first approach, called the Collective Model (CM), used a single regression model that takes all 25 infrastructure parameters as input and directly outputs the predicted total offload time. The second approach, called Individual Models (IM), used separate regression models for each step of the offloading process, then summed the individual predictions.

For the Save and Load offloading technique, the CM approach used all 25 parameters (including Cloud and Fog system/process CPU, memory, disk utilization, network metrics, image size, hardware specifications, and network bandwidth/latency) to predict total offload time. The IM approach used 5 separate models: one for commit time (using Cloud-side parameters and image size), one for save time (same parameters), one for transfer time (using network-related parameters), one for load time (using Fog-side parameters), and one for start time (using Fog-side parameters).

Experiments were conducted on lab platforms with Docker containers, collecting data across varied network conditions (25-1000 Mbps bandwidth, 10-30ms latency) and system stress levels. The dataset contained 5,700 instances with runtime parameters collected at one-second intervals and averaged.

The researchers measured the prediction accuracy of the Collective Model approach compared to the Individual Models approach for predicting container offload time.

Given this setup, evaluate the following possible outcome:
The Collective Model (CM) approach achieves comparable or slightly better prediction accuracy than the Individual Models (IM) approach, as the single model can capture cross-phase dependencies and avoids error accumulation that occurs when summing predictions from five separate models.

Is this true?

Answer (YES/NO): YES